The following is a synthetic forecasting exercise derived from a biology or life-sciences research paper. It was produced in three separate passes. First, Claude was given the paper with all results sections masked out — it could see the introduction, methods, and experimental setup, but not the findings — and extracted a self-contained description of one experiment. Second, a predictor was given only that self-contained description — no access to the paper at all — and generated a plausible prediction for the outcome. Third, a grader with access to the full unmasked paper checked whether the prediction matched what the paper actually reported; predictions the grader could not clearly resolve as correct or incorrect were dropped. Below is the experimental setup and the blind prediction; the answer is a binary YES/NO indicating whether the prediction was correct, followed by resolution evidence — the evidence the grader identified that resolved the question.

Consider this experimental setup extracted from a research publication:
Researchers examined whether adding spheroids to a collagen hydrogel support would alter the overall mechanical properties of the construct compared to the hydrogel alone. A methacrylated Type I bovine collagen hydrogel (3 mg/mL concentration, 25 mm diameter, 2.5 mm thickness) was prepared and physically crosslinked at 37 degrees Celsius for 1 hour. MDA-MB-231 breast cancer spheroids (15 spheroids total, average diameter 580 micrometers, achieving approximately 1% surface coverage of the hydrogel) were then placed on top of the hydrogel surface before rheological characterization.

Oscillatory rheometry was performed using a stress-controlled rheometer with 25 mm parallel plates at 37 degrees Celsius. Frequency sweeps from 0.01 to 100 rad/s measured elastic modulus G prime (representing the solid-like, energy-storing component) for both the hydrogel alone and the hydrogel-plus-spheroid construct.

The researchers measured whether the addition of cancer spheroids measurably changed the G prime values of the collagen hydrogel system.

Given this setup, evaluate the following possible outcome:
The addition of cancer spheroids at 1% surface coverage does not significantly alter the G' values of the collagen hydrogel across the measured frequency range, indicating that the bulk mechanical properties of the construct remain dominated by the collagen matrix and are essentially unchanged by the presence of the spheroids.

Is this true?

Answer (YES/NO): NO